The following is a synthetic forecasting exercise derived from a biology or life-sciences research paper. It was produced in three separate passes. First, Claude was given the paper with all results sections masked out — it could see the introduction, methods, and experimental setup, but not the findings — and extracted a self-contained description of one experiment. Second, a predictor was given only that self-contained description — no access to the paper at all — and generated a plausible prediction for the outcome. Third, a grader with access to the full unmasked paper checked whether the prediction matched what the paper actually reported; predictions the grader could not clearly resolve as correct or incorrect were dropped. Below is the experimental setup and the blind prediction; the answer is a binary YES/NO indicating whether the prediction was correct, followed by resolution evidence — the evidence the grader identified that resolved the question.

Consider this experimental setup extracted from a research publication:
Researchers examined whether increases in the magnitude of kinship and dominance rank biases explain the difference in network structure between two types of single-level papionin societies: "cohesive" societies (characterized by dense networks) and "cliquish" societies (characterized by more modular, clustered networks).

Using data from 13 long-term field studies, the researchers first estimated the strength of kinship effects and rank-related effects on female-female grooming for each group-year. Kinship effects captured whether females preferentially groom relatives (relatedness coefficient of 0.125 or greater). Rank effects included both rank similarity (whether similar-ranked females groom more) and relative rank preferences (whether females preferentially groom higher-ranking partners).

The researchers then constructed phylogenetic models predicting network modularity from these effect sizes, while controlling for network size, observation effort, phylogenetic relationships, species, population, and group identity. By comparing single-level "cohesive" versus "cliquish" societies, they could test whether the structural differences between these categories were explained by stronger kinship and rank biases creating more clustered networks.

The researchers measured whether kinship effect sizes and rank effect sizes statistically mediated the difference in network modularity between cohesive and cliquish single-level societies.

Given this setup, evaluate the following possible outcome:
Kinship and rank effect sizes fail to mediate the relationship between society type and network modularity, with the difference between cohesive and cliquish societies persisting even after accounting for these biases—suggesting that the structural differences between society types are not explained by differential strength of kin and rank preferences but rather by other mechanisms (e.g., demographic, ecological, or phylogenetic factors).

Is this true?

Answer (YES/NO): NO